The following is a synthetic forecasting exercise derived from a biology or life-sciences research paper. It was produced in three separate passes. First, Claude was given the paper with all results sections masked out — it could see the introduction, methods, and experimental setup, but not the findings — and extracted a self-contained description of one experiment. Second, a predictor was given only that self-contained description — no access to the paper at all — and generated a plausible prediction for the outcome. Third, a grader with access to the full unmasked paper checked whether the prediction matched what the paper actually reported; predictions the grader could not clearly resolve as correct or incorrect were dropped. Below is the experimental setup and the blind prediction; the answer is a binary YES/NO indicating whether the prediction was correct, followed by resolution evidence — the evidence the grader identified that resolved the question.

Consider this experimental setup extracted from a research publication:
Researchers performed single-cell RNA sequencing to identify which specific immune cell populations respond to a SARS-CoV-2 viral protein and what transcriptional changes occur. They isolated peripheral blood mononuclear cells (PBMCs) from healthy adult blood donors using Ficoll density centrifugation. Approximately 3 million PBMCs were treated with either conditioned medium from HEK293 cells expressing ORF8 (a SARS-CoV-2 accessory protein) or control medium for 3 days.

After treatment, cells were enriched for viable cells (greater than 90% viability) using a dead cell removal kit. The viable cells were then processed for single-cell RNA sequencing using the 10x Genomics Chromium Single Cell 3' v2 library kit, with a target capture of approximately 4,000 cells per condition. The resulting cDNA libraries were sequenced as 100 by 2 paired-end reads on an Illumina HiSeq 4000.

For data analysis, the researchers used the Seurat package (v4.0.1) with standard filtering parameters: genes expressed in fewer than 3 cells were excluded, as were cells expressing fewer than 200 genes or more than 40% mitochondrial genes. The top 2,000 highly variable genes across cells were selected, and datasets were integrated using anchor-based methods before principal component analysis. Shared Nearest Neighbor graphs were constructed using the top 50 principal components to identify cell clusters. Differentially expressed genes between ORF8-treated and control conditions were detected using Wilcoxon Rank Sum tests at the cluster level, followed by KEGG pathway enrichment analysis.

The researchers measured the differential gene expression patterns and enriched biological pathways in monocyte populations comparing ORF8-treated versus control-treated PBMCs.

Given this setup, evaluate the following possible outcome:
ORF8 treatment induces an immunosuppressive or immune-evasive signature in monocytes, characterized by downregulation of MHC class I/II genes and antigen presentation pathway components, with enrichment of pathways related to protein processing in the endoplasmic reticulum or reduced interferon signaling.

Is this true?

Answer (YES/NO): NO